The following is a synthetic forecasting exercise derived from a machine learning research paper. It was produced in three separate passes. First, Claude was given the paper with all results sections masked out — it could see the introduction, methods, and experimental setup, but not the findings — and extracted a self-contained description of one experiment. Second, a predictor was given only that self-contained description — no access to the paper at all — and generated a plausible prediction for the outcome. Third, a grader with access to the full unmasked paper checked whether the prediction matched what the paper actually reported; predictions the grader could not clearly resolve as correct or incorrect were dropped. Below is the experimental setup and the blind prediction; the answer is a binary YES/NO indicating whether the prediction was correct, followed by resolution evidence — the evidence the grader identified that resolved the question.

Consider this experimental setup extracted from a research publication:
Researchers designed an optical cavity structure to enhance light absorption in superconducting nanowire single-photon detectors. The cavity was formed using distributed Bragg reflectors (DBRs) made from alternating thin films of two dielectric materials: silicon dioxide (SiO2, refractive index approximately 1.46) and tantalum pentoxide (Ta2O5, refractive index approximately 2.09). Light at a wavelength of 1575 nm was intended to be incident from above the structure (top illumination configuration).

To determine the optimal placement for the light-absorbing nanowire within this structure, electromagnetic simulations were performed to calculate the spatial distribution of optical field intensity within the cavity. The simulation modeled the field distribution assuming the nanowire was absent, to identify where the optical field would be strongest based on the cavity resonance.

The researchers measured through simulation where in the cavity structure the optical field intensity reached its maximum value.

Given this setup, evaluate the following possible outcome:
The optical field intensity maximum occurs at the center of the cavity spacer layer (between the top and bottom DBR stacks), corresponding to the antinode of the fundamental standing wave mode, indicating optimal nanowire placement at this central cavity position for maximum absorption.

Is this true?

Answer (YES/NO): YES